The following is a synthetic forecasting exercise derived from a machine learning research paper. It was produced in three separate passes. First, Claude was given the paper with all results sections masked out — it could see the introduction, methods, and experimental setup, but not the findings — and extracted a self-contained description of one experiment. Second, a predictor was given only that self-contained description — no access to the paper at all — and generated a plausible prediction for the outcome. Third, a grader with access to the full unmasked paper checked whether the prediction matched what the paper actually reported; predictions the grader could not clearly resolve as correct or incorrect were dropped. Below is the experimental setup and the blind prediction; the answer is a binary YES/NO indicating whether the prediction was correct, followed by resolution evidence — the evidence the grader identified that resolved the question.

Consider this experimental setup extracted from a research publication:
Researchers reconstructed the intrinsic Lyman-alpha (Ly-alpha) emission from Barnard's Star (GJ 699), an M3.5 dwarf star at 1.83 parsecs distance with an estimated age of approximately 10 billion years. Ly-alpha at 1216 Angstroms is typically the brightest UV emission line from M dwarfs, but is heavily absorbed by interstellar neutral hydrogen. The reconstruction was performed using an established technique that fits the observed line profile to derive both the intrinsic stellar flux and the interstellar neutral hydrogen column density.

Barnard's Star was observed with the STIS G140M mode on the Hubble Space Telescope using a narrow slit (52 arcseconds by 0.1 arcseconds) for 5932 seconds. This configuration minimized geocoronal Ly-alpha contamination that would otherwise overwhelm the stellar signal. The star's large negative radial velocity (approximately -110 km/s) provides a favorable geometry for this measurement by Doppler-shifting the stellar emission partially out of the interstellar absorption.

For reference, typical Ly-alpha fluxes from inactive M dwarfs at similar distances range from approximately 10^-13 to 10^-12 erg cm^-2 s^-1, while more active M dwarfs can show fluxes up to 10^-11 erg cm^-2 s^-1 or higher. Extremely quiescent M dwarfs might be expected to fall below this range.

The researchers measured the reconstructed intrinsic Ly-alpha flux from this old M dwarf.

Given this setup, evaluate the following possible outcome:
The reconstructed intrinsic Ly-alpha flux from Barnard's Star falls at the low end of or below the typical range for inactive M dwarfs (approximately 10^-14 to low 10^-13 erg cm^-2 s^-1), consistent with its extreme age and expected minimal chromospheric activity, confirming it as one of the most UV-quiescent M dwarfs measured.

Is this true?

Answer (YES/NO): NO